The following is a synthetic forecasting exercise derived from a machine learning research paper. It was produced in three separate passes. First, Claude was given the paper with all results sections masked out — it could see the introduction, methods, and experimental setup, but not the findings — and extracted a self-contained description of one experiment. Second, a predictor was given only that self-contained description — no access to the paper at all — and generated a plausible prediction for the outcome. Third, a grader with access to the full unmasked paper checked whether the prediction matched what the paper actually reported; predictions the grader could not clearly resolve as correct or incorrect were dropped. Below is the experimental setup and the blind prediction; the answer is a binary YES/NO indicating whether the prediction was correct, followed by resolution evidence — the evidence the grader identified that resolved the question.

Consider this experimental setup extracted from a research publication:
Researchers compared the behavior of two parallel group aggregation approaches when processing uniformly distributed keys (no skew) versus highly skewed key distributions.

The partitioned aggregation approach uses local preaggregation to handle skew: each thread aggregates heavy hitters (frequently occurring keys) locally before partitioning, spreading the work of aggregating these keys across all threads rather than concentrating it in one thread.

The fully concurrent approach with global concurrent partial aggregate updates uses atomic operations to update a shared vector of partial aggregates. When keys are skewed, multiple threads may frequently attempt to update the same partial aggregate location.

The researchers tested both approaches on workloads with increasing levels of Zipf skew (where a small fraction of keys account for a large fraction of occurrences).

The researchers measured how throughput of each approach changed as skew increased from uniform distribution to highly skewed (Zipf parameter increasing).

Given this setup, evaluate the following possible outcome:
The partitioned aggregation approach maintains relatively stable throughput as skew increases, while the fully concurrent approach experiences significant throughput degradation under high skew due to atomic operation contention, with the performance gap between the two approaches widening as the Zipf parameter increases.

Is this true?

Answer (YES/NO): NO